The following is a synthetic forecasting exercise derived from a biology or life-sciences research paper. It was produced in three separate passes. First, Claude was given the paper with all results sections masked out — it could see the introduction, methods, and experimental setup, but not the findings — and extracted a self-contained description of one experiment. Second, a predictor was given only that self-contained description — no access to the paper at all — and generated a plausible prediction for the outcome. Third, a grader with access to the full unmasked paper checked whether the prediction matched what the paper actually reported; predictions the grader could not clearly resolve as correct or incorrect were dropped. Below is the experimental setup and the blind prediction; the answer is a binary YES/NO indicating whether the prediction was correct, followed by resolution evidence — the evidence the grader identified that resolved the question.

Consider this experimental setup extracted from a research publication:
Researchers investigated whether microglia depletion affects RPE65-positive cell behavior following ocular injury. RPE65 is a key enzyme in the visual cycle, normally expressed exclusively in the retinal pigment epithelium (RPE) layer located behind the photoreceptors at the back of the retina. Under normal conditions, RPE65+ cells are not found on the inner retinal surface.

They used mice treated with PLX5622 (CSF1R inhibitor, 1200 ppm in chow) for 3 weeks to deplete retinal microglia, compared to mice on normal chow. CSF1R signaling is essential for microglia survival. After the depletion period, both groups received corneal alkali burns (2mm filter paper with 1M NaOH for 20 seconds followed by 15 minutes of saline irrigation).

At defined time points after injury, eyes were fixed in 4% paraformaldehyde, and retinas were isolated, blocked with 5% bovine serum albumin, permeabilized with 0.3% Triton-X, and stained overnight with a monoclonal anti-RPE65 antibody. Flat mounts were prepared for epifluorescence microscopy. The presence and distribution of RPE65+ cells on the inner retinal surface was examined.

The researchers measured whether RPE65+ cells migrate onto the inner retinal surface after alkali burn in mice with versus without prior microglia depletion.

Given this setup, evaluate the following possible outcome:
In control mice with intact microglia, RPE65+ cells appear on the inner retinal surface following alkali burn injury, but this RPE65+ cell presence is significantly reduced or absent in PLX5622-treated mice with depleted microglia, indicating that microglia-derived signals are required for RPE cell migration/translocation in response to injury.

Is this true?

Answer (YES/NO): NO